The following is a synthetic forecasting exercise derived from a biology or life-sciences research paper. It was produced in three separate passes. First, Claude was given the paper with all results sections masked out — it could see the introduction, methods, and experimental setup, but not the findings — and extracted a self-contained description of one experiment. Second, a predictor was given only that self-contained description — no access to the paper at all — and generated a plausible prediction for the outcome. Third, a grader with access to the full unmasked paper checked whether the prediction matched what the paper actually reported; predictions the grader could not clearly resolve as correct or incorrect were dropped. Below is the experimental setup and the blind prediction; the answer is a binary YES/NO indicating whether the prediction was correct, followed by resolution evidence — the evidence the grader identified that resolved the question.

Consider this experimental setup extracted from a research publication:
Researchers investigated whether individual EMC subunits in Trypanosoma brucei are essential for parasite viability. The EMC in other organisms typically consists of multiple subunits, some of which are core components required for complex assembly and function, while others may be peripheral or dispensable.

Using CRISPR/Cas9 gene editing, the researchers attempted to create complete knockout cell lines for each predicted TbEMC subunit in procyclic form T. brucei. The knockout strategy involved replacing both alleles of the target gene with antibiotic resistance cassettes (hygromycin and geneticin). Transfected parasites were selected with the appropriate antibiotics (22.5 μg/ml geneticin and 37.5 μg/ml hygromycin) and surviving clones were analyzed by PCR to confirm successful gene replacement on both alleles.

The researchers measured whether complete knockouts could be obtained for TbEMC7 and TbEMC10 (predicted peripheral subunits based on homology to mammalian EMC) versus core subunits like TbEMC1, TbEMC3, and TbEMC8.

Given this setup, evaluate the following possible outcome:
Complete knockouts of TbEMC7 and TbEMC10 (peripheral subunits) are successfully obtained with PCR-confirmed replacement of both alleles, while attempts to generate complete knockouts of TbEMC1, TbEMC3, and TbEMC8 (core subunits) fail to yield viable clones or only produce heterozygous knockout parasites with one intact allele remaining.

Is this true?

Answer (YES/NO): YES